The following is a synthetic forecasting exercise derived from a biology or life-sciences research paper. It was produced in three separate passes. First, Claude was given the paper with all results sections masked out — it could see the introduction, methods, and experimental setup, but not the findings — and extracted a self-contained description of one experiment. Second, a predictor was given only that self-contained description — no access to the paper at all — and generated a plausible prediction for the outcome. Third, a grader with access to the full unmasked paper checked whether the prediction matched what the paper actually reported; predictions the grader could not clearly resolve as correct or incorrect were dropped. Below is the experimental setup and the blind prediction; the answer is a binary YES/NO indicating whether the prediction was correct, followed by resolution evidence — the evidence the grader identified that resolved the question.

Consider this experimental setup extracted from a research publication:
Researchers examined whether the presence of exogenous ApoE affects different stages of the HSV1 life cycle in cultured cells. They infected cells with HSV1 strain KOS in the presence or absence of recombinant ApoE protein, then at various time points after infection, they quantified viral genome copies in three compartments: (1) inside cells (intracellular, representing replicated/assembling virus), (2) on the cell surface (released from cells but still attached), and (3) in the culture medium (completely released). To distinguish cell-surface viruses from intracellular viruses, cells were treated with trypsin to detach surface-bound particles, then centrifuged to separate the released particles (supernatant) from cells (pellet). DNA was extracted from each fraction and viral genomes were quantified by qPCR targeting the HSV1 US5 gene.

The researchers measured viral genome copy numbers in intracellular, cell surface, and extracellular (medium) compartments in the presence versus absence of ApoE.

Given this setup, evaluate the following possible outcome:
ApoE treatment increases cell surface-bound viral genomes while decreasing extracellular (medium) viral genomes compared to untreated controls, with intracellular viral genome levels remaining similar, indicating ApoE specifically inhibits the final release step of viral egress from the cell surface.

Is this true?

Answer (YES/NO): NO